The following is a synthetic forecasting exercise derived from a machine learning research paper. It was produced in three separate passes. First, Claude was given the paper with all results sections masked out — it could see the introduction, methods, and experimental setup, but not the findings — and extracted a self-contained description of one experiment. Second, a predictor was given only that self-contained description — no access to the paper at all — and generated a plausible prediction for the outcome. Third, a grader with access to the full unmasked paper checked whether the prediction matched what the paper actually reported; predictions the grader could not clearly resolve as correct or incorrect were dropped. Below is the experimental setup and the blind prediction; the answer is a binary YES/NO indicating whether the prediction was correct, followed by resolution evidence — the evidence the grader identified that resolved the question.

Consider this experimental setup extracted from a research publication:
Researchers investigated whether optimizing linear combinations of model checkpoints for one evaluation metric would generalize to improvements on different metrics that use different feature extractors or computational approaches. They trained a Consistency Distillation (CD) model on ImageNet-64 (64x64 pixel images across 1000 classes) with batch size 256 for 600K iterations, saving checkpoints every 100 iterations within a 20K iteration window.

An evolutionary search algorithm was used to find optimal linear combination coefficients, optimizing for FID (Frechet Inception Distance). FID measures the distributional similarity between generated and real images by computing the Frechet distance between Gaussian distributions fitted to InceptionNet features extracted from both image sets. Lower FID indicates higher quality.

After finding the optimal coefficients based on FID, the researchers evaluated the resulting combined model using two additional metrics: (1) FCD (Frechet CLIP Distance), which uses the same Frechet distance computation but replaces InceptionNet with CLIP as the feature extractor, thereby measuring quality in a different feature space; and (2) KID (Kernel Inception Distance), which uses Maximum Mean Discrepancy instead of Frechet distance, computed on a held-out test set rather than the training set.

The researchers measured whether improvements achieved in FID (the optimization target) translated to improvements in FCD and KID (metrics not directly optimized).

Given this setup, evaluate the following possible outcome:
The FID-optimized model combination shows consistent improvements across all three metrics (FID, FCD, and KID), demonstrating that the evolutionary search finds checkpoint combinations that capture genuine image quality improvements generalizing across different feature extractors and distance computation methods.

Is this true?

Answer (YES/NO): YES